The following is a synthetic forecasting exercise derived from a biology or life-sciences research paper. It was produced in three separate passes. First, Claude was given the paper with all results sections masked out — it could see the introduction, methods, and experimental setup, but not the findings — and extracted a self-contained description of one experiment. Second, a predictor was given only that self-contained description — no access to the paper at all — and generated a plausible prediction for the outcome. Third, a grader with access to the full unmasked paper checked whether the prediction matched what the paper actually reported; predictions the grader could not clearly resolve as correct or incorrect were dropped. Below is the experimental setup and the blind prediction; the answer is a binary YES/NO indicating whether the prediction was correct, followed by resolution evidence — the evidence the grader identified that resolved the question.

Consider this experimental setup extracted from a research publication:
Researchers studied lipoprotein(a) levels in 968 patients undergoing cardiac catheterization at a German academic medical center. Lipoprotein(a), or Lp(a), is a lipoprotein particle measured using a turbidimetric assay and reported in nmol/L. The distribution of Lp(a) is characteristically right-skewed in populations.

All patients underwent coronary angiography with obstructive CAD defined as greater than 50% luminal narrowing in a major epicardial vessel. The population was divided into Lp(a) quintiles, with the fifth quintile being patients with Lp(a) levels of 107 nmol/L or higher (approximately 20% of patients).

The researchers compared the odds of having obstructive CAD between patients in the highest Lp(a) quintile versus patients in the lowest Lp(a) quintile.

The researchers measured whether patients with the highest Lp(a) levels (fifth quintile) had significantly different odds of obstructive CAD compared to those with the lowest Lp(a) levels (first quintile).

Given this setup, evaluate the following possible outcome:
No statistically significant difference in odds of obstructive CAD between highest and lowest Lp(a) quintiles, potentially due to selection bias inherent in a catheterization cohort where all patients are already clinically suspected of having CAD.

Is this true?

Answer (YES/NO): NO